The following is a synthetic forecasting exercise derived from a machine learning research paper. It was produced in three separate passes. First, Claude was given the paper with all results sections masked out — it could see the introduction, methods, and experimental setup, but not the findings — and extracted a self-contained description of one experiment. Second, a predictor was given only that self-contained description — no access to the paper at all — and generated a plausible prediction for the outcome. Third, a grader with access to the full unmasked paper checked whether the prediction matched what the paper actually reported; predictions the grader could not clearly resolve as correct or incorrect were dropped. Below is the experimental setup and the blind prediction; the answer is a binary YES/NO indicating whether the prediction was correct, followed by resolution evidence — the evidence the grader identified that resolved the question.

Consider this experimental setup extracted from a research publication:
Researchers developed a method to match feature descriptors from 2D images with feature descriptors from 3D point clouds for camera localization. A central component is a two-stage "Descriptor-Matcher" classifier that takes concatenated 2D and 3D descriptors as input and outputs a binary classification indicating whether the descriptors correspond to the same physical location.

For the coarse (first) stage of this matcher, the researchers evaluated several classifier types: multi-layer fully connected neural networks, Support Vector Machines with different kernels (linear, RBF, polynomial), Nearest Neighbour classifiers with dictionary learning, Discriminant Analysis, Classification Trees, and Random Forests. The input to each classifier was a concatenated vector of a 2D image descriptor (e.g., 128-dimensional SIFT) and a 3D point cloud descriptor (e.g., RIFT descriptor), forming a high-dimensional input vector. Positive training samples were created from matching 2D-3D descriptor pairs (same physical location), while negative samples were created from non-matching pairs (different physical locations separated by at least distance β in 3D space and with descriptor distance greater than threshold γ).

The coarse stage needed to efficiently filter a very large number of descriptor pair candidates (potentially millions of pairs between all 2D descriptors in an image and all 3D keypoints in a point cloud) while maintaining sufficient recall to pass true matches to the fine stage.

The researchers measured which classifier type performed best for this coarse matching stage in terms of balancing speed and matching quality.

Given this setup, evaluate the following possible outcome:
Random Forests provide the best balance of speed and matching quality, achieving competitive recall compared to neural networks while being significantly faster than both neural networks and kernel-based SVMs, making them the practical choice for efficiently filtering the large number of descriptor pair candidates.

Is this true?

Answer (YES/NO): NO